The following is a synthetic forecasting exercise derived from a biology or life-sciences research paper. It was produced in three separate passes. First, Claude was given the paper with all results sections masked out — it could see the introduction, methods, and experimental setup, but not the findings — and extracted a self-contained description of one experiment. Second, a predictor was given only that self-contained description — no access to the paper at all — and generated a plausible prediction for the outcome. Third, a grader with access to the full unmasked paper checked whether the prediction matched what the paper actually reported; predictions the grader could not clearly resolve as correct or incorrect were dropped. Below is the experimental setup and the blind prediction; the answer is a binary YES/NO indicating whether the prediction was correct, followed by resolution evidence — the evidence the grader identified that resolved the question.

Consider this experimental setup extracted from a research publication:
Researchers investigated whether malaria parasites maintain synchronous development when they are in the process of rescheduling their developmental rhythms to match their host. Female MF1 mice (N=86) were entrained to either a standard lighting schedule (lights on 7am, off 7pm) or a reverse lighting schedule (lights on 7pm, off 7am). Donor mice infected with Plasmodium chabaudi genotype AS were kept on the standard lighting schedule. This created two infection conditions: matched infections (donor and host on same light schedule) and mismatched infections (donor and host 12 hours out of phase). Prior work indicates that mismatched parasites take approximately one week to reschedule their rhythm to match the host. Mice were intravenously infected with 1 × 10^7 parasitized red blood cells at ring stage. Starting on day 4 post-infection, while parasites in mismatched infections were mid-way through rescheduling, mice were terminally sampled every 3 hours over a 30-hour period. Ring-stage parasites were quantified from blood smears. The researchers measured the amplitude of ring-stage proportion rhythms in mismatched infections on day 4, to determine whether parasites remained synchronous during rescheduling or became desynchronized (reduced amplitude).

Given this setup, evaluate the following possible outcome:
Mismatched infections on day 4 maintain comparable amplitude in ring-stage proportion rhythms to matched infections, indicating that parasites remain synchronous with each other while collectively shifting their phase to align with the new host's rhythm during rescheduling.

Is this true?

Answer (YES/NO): YES